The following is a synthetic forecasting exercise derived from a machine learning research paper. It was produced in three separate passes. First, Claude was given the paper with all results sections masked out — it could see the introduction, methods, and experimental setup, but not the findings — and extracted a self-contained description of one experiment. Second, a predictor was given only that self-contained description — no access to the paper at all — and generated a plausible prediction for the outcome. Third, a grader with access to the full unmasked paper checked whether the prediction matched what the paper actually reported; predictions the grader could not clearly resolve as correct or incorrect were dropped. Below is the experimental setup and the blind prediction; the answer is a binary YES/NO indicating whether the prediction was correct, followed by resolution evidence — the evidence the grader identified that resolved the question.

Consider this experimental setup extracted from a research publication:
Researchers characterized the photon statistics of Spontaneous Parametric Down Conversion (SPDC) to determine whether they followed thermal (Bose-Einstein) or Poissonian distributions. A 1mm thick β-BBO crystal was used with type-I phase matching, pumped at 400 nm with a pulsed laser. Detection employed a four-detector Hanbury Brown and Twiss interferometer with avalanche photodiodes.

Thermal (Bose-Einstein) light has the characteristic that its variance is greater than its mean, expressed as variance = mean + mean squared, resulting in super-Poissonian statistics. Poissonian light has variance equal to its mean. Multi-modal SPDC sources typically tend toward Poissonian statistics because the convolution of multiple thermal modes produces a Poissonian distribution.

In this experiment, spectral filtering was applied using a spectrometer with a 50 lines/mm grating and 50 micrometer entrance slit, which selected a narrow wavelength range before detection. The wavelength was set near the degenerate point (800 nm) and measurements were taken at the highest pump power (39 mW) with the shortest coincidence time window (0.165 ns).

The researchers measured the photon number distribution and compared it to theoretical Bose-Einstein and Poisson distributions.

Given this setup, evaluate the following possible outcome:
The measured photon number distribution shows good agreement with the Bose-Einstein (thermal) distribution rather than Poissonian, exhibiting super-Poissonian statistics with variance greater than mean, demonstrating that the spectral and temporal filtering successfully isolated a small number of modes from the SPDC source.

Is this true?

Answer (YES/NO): YES